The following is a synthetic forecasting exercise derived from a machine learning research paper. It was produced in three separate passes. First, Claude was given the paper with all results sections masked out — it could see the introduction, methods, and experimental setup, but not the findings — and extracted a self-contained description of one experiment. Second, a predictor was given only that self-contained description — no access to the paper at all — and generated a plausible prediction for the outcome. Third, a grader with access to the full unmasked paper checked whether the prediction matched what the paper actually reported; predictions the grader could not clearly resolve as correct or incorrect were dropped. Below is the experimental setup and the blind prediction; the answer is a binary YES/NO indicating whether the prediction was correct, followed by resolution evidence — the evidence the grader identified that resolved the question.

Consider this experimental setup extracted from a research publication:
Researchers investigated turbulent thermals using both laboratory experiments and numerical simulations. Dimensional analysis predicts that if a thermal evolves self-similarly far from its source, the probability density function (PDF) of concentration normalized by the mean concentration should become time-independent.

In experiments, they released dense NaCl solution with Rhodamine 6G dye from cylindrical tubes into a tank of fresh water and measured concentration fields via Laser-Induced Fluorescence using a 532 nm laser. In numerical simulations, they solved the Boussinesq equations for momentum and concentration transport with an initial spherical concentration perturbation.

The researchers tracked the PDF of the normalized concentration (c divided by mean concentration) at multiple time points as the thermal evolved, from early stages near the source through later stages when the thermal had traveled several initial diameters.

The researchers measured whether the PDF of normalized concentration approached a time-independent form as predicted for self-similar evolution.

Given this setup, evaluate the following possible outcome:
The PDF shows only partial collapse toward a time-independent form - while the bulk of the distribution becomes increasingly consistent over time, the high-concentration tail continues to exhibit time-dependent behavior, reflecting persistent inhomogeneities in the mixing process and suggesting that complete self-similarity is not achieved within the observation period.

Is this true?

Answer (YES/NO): NO